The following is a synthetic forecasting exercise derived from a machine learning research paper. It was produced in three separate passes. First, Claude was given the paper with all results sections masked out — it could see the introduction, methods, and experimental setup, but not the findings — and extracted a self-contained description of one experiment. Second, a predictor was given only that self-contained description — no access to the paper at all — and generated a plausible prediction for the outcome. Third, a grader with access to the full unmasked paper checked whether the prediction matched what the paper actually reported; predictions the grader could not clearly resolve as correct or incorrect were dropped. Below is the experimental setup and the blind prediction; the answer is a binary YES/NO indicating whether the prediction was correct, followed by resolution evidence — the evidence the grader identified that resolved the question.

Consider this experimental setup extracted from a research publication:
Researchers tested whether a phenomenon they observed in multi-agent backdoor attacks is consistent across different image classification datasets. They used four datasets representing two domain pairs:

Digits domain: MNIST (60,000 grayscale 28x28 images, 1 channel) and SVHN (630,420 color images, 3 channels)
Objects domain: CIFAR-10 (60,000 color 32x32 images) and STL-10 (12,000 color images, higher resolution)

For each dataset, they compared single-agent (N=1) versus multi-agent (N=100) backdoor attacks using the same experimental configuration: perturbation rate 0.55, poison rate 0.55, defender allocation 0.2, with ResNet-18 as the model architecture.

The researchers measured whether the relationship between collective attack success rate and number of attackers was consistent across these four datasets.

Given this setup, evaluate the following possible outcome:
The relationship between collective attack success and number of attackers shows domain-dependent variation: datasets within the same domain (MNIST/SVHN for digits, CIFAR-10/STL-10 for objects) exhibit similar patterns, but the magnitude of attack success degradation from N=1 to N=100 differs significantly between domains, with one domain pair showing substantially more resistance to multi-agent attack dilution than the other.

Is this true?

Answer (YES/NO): NO